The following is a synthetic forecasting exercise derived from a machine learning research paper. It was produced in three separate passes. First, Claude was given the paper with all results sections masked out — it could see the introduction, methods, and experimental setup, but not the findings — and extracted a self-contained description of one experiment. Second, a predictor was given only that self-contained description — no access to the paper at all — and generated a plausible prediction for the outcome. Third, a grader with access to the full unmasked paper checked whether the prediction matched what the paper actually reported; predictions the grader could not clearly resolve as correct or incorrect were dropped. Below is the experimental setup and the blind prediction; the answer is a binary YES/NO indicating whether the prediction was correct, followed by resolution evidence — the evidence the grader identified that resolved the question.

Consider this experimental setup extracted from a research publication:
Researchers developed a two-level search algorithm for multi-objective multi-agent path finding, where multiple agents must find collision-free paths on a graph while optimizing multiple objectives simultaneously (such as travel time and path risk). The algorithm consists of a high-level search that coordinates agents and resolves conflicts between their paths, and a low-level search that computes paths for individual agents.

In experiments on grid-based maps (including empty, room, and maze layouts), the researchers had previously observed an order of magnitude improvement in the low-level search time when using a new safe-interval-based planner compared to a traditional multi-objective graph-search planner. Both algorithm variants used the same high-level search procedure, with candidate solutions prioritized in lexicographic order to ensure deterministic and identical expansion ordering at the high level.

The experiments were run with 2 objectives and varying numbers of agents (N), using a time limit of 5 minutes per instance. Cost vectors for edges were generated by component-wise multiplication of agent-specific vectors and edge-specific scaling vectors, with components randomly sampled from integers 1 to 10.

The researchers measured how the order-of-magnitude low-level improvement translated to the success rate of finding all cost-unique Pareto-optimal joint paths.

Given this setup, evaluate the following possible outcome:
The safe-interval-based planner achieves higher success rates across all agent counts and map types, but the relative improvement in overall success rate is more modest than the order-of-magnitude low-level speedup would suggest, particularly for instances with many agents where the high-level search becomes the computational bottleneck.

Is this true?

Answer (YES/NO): NO